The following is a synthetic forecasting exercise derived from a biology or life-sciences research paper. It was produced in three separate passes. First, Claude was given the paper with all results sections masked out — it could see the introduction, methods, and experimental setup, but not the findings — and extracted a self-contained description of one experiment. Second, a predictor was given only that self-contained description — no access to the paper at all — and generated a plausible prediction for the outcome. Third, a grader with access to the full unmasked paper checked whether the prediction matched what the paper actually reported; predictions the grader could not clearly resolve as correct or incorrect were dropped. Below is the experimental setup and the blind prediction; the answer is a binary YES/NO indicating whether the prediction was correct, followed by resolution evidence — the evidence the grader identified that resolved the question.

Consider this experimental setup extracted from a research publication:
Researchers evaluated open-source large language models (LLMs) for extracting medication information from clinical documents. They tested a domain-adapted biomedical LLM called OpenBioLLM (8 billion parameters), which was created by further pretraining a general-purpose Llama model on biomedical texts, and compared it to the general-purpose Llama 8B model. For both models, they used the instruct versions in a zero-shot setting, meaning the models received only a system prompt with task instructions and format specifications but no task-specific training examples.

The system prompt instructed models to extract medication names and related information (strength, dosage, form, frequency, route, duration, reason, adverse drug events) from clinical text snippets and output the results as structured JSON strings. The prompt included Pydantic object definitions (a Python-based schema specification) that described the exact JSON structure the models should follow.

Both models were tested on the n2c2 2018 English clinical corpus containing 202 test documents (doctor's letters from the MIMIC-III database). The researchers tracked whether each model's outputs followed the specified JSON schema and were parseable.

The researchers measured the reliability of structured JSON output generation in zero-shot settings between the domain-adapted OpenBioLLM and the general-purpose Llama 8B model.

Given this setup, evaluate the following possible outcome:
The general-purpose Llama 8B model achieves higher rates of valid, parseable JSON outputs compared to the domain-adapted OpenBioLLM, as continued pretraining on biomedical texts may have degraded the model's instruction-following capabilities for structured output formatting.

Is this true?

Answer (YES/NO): YES